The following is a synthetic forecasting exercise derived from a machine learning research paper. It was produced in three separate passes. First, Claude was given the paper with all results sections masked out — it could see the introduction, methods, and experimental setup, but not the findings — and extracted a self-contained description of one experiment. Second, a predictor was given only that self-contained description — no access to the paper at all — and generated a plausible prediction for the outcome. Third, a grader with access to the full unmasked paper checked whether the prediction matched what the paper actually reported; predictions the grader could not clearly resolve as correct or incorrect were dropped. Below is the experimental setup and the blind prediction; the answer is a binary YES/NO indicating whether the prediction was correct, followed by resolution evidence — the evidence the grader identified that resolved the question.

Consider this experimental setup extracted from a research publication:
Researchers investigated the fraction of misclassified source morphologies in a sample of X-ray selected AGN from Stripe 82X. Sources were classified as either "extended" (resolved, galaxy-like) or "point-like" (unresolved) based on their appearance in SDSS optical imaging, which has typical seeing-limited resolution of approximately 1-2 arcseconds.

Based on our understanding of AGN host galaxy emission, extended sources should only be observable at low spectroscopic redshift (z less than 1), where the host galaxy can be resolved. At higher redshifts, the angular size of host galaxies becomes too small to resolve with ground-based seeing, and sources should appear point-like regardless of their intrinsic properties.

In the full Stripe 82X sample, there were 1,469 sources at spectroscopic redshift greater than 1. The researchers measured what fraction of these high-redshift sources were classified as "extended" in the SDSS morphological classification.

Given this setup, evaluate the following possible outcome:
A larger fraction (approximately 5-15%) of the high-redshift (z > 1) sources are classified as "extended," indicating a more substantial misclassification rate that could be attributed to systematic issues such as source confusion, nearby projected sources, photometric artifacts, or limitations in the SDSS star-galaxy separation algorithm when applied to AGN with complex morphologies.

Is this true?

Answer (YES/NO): YES